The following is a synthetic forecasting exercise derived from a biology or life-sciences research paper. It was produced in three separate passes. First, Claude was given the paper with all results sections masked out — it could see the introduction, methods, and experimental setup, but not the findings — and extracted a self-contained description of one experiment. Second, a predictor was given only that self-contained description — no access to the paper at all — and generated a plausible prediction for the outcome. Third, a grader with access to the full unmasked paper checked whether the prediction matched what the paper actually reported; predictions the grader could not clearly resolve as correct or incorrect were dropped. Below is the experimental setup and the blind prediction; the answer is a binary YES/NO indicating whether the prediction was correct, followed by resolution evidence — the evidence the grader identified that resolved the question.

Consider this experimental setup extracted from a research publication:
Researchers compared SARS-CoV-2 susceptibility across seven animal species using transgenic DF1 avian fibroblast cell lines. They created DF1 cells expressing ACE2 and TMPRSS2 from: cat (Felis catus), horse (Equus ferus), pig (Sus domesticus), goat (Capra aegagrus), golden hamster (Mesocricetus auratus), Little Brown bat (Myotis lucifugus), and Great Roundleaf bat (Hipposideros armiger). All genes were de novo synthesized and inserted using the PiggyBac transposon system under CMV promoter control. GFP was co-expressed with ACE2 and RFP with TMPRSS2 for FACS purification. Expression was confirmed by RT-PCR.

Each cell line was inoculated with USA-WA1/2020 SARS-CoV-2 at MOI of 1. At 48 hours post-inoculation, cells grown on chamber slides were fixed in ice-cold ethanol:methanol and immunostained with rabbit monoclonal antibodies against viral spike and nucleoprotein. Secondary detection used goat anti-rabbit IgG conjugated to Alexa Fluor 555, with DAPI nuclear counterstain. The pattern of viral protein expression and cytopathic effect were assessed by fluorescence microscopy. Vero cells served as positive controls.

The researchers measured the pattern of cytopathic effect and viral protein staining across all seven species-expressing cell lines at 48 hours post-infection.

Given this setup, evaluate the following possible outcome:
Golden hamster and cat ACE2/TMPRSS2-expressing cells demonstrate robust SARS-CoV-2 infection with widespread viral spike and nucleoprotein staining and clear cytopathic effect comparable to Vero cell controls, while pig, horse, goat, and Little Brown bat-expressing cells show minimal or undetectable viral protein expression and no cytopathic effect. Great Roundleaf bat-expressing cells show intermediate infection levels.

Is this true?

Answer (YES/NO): NO